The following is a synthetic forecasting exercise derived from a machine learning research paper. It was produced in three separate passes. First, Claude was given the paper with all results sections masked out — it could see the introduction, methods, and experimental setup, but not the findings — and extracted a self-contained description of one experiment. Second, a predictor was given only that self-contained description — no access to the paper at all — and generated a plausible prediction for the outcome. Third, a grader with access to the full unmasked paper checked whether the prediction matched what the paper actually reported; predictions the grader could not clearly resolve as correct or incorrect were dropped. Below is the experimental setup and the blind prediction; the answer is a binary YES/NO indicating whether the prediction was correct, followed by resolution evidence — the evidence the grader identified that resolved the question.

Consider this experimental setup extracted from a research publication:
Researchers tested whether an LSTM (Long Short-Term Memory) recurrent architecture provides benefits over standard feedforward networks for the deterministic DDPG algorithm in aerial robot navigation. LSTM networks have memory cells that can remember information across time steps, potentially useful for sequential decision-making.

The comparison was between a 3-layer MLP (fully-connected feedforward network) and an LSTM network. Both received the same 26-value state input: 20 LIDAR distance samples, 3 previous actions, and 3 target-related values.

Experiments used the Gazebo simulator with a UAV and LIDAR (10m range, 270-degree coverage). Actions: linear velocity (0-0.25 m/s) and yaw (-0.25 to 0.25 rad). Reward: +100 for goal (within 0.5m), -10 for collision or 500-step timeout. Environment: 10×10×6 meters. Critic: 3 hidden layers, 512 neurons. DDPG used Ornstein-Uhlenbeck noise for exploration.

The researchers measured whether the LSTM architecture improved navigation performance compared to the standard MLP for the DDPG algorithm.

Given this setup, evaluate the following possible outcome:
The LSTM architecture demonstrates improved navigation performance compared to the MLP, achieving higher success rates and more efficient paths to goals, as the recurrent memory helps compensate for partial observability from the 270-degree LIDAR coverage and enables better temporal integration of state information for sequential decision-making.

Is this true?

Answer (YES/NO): NO